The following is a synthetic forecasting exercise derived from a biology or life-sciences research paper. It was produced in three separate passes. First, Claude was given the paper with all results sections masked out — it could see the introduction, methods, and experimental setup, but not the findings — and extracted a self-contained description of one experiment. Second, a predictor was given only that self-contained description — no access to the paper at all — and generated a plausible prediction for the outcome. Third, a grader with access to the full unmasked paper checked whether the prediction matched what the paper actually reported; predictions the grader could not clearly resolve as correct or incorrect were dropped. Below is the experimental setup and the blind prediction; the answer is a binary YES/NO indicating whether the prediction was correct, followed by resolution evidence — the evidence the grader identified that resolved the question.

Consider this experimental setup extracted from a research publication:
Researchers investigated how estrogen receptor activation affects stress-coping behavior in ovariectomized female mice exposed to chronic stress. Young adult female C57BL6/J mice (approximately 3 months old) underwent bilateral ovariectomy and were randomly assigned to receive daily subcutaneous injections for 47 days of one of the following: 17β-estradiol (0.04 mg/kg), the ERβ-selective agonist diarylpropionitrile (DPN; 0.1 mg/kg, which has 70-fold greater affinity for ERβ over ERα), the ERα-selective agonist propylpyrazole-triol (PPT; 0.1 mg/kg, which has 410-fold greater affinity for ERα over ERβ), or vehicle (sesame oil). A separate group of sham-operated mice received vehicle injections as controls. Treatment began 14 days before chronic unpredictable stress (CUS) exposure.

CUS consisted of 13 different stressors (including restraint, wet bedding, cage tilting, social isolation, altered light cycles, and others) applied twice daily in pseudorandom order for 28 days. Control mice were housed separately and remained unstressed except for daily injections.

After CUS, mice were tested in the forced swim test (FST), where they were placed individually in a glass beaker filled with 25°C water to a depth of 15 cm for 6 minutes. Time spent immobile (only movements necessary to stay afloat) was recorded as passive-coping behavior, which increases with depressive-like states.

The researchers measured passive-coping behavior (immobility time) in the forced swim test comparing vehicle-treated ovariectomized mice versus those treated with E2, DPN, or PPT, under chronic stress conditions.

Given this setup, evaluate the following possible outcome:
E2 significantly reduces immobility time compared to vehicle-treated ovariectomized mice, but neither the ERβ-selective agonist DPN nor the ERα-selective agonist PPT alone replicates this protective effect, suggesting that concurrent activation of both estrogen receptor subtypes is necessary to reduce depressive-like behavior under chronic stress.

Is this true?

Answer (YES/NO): NO